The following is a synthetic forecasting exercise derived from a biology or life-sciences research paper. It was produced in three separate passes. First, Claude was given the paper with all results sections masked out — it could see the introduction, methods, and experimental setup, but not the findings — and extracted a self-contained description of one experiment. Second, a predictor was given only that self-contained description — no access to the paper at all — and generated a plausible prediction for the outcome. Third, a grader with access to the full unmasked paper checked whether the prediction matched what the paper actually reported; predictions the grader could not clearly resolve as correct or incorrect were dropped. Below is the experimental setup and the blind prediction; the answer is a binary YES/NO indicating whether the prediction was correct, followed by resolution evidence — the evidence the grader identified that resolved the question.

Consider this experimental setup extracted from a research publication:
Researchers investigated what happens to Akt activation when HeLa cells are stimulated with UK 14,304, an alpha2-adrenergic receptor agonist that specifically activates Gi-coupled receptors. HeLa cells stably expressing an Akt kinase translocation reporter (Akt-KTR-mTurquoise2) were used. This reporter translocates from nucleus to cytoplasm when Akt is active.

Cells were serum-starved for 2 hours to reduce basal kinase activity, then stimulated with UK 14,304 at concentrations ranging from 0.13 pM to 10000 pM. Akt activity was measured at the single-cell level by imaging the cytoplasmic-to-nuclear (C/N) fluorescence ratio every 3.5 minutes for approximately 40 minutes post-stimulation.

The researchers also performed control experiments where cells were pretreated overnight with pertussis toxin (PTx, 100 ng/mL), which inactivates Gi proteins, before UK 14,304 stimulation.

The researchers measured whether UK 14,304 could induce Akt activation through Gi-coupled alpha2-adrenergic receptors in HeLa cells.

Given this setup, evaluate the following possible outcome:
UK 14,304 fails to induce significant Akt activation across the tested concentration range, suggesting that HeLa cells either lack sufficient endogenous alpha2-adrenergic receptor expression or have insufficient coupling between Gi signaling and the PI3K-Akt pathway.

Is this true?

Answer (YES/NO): NO